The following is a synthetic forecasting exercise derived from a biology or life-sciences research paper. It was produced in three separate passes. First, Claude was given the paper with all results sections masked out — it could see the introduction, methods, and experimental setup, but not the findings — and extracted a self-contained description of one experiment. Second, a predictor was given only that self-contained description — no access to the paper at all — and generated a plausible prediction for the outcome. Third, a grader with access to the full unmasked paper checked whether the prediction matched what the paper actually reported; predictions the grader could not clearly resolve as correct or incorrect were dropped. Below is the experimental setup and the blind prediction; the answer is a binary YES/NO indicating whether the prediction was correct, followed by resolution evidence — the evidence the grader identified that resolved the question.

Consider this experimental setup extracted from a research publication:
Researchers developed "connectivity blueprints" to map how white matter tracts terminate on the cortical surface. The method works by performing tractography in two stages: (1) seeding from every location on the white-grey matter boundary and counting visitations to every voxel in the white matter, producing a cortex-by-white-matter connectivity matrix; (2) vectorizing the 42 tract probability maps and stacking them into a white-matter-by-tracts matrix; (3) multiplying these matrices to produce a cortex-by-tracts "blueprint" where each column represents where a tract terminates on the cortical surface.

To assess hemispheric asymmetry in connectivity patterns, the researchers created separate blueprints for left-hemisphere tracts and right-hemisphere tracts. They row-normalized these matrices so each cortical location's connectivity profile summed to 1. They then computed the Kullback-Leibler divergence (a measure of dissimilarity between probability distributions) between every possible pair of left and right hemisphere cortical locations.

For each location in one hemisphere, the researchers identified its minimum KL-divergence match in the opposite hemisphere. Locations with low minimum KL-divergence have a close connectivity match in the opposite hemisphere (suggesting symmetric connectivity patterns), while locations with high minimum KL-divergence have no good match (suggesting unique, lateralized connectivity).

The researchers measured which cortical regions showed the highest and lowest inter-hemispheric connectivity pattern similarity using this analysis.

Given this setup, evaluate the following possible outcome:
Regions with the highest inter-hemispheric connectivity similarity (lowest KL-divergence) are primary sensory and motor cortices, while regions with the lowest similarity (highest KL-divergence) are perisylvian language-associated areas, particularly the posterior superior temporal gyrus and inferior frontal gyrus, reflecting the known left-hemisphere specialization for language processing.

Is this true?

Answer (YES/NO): NO